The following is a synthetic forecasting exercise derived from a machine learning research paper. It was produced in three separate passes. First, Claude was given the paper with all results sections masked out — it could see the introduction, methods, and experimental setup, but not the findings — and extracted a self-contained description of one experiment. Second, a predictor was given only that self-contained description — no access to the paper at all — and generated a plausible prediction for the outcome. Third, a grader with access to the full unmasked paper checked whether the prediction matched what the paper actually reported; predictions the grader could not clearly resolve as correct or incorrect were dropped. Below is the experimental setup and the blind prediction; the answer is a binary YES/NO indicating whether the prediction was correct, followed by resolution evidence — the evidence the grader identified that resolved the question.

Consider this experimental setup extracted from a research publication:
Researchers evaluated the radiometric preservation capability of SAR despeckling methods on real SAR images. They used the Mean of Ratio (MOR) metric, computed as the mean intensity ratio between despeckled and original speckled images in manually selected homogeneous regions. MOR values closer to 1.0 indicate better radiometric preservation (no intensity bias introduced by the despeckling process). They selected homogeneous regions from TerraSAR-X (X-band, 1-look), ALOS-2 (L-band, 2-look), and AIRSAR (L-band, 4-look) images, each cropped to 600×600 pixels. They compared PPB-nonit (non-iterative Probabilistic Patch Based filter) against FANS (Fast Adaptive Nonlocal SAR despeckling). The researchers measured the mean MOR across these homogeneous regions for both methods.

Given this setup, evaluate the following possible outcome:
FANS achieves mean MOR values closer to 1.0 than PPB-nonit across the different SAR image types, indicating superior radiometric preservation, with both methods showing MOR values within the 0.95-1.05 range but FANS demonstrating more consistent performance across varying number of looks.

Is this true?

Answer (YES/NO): NO